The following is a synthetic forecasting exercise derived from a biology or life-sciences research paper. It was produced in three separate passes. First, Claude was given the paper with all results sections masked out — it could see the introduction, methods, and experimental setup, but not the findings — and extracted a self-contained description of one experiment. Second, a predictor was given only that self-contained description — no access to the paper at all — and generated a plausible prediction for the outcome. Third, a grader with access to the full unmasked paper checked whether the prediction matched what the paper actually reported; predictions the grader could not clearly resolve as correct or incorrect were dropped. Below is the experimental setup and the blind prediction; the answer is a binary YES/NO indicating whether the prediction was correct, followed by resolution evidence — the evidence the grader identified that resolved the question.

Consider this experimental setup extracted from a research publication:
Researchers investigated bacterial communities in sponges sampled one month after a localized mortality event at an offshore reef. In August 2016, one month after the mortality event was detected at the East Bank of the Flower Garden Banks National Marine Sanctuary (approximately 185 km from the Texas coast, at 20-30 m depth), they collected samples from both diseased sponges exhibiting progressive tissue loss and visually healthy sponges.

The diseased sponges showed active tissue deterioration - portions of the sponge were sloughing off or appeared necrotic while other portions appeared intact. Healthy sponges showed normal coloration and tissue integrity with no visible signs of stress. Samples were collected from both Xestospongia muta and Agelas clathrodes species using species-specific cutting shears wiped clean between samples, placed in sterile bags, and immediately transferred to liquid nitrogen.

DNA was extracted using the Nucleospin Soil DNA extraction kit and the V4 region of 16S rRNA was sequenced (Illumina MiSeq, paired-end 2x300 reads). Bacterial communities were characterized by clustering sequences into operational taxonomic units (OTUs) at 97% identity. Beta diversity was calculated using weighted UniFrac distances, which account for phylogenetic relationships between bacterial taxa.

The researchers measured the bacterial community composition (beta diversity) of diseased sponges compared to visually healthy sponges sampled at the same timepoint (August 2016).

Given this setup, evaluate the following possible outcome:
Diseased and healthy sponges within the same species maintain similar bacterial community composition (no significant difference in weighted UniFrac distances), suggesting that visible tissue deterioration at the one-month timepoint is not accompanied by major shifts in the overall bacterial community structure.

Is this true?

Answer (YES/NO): NO